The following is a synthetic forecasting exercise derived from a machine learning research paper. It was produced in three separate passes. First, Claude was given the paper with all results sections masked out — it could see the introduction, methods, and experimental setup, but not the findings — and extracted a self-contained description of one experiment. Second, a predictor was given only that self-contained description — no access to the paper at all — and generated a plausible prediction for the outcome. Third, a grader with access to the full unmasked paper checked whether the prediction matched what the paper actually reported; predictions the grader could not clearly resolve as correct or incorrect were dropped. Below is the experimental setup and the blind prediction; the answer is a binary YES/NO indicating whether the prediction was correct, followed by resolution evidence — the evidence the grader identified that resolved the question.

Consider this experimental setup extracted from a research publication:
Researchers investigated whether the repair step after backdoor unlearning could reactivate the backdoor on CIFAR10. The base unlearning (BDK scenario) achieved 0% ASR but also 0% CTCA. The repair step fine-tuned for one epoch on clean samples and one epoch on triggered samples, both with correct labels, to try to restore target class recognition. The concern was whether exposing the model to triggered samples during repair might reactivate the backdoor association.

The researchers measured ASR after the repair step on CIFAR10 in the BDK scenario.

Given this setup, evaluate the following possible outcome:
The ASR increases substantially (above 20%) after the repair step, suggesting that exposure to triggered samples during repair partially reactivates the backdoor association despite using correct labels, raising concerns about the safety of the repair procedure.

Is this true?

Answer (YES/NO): NO